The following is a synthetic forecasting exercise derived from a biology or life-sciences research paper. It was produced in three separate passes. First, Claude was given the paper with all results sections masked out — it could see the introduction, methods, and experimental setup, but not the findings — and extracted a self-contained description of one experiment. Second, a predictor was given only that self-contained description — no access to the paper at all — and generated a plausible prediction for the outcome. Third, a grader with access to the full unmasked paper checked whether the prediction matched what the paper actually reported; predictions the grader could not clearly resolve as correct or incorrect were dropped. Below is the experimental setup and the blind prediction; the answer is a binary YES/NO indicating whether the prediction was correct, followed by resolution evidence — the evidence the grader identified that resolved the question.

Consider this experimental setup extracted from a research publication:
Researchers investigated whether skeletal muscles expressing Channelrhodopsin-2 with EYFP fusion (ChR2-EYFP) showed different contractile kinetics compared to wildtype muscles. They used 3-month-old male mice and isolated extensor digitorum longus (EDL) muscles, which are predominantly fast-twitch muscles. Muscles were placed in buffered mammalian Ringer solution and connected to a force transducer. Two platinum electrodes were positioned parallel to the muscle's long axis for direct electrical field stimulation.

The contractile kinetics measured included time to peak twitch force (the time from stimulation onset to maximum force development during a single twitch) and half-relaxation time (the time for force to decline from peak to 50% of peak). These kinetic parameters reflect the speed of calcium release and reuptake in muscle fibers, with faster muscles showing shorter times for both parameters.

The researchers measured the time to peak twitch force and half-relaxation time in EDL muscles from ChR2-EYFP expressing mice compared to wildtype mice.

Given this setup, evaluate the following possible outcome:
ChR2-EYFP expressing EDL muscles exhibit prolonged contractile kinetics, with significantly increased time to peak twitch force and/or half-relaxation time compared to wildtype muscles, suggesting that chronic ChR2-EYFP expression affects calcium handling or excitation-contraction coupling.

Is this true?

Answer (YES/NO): YES